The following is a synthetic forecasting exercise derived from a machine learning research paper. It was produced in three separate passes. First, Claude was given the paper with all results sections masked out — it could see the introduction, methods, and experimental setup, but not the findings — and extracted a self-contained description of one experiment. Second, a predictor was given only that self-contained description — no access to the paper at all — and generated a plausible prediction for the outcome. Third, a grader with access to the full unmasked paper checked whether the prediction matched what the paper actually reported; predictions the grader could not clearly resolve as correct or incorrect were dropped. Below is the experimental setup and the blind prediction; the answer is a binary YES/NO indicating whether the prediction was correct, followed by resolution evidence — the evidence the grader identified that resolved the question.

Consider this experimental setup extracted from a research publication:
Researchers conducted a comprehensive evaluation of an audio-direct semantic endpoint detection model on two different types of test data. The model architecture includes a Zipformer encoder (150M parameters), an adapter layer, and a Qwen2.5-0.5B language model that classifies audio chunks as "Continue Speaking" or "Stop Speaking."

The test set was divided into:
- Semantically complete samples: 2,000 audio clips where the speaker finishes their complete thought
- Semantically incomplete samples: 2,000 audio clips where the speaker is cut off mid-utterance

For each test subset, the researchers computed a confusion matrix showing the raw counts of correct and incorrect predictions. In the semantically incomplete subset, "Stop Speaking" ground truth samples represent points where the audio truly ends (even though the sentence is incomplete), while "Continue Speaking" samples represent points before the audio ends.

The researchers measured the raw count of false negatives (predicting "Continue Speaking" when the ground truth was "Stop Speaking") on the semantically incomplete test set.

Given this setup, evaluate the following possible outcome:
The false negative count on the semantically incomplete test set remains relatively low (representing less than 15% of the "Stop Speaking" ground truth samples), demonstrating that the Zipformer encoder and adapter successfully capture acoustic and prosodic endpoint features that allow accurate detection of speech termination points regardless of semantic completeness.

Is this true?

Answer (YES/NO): YES